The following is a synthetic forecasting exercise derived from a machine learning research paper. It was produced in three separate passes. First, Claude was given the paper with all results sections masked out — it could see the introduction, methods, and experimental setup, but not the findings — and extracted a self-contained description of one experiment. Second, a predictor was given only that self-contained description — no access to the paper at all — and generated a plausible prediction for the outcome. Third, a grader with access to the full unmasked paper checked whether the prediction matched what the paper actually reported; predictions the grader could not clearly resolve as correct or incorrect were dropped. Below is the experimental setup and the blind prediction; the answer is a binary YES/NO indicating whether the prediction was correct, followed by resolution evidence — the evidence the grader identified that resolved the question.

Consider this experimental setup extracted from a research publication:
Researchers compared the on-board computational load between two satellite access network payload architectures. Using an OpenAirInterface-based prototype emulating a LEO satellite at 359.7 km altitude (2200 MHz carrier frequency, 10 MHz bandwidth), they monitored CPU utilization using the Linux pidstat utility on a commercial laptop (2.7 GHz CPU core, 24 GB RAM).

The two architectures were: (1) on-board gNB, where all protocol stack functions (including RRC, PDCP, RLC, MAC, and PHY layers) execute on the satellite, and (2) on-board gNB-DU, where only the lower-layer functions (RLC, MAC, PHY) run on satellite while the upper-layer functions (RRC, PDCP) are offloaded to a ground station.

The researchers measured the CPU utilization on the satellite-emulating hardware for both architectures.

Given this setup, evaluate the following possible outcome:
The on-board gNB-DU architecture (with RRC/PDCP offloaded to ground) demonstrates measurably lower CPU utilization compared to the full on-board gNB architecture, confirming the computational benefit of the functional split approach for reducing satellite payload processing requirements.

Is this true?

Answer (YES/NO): YES